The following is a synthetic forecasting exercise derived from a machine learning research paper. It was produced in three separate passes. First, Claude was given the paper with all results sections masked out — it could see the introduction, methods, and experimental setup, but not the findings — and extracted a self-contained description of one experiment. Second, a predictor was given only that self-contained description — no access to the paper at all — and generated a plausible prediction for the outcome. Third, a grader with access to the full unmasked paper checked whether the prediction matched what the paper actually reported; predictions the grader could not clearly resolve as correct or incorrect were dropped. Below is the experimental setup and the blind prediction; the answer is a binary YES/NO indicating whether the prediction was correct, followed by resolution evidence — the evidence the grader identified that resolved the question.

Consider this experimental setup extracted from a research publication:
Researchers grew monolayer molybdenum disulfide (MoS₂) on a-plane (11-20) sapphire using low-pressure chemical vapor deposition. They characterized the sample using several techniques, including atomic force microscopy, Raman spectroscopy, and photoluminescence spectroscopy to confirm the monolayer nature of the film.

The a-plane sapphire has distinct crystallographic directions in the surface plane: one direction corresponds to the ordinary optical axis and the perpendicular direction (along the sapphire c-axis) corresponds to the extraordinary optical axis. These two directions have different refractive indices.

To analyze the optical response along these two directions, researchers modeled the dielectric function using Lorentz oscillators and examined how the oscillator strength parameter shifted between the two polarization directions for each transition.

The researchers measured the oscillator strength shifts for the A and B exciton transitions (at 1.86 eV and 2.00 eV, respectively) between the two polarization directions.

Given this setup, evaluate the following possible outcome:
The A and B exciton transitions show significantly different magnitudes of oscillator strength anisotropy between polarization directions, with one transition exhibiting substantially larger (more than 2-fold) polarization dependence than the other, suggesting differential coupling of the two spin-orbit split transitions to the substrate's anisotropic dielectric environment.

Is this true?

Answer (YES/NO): NO